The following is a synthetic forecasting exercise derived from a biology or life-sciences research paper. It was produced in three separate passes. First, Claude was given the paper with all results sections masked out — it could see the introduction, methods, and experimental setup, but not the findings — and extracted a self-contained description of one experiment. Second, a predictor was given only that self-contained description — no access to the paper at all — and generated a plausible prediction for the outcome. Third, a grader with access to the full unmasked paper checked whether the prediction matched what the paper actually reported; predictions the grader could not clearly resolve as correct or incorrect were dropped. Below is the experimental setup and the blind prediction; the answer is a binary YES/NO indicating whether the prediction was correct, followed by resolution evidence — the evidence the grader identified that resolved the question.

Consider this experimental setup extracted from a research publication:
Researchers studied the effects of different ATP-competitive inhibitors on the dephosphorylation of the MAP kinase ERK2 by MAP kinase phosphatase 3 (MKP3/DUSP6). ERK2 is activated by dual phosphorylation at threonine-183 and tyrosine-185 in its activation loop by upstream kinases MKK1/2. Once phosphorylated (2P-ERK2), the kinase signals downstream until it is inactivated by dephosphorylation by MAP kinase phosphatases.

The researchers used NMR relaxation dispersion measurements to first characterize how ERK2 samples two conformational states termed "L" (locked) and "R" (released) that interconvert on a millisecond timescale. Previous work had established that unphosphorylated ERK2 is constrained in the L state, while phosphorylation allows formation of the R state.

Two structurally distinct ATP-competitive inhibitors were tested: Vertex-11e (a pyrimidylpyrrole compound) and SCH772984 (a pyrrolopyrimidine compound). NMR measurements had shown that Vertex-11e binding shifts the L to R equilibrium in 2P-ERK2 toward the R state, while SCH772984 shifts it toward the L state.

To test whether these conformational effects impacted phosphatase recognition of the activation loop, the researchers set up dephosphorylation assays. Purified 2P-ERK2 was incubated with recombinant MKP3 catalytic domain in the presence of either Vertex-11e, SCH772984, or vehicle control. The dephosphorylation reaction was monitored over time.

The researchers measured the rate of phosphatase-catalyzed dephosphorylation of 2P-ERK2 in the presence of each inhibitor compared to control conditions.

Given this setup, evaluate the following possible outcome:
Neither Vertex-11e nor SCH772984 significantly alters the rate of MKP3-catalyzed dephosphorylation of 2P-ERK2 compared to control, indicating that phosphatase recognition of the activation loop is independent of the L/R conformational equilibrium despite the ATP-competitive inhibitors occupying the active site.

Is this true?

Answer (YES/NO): NO